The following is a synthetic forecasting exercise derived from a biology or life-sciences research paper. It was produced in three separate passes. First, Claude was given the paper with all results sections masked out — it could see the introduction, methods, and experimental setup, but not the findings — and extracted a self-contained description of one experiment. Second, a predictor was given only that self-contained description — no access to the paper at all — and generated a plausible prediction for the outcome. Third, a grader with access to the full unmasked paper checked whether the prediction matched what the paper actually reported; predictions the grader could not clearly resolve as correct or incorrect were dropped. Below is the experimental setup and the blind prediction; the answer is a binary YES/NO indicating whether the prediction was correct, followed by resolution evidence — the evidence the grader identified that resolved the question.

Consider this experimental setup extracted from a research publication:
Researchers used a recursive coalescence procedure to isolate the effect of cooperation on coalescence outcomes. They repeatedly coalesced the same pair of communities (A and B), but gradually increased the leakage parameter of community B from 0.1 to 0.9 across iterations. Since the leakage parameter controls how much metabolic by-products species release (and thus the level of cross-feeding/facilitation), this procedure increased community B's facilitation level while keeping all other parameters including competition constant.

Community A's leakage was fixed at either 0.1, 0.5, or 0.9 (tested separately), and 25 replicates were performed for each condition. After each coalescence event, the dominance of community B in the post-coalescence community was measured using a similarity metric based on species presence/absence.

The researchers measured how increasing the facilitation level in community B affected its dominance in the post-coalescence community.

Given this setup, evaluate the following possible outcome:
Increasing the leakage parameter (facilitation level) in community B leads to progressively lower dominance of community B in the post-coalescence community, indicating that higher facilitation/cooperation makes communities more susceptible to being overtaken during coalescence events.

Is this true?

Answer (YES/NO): NO